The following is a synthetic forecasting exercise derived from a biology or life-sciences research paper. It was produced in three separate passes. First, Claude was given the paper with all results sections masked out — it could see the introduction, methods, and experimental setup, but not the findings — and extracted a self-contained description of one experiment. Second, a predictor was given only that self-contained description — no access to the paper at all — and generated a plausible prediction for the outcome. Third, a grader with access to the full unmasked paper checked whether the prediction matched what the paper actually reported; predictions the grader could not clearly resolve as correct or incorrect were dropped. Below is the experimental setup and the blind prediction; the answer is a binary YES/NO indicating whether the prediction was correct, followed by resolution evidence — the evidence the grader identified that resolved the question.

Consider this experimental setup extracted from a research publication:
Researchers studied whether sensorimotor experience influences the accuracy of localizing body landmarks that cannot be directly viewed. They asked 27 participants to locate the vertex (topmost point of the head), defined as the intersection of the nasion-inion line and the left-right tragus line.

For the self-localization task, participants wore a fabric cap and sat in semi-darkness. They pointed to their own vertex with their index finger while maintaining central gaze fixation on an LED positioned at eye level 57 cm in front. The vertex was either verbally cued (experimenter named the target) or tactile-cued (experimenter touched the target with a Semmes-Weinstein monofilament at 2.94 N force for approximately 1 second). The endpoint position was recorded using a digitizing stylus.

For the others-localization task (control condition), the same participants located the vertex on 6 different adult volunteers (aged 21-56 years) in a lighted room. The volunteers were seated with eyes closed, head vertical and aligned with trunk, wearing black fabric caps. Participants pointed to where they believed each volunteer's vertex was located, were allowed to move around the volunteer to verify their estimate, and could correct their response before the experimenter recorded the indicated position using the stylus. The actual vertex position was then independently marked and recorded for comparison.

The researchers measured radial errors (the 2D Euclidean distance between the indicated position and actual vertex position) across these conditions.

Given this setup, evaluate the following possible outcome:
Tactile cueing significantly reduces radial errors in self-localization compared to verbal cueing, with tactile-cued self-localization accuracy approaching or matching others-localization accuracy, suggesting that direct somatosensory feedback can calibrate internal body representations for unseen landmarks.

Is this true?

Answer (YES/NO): NO